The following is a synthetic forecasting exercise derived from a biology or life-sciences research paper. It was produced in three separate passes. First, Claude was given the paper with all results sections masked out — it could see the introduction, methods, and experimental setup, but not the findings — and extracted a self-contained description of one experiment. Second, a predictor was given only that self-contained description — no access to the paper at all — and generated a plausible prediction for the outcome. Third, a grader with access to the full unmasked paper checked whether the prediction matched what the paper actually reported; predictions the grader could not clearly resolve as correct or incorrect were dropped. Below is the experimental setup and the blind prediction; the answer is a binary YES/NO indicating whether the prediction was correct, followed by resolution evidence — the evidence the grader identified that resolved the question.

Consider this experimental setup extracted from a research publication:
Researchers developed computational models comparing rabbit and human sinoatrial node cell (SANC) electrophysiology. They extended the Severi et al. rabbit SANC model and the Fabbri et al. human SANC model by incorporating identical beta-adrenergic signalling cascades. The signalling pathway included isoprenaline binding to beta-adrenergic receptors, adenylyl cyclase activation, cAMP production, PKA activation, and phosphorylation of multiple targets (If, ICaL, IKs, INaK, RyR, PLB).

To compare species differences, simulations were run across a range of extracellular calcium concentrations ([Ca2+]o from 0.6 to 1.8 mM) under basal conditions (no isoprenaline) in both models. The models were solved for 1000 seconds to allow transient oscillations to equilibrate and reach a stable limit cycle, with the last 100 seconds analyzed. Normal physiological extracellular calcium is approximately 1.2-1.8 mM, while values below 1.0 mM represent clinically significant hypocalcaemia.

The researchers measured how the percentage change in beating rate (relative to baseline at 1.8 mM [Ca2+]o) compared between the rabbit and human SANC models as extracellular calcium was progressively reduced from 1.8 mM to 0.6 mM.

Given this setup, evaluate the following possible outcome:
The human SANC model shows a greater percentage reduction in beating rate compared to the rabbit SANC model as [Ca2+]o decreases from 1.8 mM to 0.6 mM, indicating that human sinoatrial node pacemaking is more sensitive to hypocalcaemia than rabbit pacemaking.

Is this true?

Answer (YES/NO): YES